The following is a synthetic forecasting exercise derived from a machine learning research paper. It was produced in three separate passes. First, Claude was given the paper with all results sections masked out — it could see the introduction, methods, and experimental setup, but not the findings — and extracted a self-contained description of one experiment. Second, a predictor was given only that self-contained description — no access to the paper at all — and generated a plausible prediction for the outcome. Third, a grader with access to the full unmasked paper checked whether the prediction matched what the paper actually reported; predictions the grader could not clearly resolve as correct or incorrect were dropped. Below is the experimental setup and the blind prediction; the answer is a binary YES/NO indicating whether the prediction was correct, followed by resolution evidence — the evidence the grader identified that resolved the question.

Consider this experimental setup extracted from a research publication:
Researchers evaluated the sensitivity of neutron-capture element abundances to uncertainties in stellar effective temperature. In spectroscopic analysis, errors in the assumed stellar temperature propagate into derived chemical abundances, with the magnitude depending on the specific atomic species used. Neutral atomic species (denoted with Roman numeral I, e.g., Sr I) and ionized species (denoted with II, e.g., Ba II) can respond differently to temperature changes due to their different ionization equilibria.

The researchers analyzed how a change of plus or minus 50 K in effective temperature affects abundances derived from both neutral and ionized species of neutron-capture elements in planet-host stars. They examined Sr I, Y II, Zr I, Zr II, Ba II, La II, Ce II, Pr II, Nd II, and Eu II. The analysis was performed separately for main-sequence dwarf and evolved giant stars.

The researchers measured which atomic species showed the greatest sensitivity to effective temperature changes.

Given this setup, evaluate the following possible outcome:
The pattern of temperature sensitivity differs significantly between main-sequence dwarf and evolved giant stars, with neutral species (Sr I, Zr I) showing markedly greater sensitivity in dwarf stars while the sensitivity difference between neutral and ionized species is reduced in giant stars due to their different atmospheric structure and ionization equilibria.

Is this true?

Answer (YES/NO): NO